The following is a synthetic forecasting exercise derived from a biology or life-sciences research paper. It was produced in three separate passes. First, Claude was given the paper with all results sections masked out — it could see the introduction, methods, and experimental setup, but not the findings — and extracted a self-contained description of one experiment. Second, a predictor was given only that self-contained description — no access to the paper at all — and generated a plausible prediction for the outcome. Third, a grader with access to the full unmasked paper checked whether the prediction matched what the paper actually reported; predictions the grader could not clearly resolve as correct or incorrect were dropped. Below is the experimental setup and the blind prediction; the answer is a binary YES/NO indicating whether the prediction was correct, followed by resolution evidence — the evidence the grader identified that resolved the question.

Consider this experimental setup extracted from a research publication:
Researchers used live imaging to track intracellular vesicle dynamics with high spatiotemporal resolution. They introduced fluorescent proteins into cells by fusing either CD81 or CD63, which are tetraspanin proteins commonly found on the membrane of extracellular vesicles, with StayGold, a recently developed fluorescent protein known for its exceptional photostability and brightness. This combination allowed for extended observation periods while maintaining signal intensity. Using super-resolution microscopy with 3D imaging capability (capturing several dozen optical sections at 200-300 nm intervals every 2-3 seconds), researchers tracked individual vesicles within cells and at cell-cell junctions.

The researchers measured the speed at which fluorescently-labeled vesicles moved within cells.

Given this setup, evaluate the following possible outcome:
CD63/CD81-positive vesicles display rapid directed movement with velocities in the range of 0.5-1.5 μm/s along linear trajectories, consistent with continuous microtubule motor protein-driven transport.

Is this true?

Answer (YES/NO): NO